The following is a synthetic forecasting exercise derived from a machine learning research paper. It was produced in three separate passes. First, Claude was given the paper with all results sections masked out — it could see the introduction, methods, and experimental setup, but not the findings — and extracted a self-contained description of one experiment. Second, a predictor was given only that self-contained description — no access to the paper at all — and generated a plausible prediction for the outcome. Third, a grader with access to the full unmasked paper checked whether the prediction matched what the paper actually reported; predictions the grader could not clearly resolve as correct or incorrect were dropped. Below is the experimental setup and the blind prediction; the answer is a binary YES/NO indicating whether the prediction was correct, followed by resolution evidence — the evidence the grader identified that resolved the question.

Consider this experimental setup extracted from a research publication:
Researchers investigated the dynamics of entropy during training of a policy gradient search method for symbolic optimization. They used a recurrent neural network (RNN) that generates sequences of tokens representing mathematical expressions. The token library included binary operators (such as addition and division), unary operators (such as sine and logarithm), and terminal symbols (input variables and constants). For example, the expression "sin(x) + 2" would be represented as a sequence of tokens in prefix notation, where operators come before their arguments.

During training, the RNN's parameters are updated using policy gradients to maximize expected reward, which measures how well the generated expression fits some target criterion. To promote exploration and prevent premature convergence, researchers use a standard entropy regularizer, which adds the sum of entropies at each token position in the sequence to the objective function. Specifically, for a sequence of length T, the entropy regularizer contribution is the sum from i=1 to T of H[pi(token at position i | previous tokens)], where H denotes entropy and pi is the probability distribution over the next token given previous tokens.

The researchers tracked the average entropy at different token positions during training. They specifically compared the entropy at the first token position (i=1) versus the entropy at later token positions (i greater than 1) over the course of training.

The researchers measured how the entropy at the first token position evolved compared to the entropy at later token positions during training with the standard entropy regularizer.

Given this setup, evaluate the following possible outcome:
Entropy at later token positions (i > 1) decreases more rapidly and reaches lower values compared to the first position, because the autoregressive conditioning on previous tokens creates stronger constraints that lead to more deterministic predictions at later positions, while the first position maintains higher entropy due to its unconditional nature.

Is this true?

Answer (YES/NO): NO